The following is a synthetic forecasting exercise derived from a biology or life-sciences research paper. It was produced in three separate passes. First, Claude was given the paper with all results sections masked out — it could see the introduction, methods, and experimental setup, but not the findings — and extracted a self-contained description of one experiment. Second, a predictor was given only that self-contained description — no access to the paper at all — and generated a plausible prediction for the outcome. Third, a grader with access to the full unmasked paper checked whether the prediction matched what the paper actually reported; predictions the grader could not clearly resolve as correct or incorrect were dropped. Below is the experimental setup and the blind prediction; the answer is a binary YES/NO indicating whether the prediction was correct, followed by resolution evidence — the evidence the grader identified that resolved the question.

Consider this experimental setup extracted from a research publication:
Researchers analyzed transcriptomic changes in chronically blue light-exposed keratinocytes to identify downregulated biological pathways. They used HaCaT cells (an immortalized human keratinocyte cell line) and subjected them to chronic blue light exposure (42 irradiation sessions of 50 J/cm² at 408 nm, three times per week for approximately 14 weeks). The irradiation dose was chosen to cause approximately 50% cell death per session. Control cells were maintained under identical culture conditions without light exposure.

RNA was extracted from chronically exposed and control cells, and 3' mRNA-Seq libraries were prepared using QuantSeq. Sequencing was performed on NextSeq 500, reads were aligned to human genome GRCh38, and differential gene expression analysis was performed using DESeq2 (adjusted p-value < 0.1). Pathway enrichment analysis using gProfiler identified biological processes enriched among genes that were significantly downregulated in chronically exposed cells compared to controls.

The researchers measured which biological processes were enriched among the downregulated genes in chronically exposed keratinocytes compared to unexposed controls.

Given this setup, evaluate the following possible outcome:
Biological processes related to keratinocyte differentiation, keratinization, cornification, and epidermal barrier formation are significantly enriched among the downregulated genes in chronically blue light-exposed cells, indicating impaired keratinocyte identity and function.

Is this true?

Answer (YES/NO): NO